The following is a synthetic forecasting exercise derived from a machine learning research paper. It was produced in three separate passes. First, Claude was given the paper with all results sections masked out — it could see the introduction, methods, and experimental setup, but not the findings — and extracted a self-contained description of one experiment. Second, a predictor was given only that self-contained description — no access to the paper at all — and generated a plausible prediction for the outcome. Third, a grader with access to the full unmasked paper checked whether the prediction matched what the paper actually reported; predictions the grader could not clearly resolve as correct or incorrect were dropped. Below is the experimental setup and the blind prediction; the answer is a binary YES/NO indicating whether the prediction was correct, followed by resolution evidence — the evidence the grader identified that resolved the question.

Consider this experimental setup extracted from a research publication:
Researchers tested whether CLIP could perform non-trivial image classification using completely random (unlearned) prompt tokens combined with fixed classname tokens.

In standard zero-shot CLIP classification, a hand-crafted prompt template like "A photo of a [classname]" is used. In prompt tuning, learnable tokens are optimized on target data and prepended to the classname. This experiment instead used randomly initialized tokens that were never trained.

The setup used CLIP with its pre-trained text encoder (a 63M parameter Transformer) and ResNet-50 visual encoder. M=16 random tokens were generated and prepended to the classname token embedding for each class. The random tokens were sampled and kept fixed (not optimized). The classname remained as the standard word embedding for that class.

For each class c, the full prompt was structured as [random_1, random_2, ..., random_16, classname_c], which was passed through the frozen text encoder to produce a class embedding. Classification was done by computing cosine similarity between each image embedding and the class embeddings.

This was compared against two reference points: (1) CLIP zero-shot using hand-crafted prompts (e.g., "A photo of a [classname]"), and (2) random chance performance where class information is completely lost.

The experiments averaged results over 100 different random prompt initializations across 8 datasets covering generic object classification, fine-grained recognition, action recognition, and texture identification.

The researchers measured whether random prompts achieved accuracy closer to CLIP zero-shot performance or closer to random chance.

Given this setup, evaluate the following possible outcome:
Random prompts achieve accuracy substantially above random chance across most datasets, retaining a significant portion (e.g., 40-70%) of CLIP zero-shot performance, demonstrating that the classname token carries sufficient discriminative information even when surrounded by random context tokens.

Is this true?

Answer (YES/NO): YES